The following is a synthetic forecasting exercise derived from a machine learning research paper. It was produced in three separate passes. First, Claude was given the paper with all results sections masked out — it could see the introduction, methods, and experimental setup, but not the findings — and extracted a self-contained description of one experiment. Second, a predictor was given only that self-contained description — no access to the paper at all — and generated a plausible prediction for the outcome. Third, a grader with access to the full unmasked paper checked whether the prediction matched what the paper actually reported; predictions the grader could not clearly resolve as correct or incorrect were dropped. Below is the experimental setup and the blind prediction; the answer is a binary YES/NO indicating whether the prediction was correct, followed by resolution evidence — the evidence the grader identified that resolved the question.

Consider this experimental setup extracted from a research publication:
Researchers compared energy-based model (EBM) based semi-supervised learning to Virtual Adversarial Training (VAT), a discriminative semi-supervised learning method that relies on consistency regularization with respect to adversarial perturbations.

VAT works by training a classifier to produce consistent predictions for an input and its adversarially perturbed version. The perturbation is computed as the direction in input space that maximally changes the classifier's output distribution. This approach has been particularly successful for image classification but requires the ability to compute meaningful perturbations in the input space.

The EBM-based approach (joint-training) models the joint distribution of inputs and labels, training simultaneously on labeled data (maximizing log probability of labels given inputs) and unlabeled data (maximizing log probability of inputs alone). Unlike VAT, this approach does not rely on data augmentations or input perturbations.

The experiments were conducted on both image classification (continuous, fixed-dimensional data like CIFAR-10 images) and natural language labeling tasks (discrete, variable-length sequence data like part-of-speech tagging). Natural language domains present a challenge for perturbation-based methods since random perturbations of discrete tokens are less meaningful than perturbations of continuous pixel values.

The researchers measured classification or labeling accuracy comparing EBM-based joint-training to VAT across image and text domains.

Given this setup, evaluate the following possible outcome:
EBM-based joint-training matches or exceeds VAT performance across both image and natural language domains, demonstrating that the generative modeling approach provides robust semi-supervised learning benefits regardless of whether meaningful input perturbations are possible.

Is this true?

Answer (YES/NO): NO